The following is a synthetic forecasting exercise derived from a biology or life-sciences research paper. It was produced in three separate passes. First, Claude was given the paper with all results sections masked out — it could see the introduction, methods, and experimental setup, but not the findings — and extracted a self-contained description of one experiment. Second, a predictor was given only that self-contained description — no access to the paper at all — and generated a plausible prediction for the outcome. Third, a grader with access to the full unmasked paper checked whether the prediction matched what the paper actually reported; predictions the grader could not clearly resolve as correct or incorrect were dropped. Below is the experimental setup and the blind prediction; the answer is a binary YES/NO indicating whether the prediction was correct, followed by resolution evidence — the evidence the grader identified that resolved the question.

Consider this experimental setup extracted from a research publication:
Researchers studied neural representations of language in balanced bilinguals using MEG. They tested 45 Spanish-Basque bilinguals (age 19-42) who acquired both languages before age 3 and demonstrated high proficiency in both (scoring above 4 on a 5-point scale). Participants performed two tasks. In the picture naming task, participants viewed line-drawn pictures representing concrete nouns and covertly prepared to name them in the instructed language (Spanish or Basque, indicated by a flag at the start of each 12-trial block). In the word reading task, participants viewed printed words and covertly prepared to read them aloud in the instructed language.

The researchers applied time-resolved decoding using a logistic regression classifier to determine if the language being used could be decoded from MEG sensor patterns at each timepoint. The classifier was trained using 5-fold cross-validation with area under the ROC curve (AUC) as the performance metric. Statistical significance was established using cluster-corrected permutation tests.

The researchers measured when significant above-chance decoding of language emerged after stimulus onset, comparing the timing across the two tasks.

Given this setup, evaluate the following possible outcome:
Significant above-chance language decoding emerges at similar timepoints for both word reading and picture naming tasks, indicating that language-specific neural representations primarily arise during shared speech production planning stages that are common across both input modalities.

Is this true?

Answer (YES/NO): NO